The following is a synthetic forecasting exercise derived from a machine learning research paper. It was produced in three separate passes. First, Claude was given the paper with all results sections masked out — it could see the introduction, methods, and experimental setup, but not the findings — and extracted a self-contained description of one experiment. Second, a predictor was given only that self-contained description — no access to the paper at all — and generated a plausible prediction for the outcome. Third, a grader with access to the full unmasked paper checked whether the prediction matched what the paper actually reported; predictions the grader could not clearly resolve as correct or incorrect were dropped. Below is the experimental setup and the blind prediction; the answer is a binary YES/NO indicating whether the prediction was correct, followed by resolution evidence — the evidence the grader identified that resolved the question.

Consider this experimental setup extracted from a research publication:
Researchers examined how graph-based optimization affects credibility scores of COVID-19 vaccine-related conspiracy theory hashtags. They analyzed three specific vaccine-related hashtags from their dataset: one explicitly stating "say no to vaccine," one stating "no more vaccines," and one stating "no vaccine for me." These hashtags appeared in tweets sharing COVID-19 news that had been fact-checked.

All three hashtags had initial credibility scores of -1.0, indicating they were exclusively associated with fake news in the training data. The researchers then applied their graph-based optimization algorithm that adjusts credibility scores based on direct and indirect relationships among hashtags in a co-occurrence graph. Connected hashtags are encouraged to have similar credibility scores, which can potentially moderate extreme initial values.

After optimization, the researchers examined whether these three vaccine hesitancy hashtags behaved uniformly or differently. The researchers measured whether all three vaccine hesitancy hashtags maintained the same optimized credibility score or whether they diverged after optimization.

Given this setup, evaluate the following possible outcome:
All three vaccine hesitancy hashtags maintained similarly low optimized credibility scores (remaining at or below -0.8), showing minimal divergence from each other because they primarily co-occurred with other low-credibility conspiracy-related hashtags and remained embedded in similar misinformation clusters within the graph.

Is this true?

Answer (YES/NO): NO